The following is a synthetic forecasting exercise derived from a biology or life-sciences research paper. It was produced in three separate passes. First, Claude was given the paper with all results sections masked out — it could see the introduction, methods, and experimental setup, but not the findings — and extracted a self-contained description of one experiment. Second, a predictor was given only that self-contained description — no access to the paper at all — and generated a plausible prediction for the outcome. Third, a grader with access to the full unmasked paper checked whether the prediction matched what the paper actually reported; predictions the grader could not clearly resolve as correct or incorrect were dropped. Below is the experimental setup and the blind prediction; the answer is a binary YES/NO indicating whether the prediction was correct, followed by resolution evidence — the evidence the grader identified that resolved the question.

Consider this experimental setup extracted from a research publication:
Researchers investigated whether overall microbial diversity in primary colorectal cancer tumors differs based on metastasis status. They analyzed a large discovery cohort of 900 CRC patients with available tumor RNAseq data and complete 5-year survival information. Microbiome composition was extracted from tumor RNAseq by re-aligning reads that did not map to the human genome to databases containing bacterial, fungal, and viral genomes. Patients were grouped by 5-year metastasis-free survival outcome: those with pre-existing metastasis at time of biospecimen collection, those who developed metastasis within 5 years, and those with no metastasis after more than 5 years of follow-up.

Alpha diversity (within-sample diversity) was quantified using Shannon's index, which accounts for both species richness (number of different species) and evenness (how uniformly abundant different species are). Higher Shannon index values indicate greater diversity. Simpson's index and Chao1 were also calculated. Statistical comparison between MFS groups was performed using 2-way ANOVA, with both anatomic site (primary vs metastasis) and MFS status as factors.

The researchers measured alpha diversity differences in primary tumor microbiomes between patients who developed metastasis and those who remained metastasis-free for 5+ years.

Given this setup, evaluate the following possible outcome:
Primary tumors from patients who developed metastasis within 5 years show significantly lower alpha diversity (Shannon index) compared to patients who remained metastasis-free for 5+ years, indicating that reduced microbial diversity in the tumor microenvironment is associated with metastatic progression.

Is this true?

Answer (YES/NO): NO